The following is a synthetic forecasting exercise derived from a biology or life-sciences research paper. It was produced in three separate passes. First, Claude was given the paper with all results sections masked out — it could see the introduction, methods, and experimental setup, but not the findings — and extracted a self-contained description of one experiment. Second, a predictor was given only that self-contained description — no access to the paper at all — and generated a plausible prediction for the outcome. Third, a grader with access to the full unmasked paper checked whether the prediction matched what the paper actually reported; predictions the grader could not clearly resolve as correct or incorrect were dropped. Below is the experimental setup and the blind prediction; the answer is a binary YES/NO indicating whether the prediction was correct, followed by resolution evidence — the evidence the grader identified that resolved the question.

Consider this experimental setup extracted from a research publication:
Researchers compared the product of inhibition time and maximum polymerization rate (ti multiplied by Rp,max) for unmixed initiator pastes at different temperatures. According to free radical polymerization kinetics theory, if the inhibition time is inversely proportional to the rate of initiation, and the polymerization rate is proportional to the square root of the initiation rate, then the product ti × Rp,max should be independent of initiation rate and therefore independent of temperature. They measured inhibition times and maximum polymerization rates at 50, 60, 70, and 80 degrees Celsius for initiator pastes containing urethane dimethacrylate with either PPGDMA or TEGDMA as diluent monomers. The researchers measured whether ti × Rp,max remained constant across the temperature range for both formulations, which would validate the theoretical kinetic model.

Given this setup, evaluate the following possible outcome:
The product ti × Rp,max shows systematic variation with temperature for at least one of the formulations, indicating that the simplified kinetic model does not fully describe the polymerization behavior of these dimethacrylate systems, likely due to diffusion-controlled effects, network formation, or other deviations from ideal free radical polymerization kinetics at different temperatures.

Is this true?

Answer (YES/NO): YES